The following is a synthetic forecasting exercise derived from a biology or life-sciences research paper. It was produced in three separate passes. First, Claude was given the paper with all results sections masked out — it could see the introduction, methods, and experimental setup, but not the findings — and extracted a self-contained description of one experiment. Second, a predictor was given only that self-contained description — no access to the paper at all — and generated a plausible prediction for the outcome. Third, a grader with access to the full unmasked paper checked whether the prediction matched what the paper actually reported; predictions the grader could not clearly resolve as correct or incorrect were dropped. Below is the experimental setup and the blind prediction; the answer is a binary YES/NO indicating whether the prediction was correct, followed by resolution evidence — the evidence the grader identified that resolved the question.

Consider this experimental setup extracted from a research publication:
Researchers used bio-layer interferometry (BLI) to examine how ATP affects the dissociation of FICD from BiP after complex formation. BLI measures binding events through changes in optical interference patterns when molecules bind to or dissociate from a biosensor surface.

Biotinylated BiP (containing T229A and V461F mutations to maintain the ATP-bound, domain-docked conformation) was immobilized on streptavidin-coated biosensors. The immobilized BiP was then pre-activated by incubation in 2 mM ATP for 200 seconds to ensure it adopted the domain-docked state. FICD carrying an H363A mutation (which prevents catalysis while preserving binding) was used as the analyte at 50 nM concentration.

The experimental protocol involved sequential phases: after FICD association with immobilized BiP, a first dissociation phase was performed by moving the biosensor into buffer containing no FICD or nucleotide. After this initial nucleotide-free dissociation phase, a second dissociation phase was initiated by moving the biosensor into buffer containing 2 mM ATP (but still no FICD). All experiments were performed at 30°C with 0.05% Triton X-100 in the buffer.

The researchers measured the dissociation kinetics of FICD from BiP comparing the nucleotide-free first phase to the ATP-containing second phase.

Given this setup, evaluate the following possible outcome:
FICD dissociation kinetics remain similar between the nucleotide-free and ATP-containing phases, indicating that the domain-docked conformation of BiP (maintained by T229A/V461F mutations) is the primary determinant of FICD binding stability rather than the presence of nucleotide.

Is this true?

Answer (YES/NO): NO